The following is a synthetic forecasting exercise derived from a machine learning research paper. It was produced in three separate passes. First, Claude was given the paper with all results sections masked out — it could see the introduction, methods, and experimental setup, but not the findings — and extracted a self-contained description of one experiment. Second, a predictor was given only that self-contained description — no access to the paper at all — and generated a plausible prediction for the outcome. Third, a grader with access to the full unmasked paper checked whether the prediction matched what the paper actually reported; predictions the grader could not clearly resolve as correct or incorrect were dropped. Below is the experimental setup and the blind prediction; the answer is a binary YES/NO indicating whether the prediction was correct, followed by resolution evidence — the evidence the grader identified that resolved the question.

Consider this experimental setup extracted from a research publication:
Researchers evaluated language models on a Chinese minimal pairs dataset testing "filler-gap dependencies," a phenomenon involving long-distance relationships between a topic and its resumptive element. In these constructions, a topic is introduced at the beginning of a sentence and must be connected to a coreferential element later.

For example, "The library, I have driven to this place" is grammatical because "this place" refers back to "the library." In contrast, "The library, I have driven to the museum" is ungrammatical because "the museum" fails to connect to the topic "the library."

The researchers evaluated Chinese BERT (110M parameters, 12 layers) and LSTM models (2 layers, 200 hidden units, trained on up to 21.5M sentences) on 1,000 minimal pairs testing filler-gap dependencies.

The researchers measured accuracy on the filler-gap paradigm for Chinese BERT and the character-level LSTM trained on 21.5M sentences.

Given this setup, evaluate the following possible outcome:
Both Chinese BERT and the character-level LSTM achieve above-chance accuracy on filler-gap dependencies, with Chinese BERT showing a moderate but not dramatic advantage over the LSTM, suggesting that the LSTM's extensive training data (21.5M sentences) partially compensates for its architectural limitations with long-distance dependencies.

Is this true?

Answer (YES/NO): NO